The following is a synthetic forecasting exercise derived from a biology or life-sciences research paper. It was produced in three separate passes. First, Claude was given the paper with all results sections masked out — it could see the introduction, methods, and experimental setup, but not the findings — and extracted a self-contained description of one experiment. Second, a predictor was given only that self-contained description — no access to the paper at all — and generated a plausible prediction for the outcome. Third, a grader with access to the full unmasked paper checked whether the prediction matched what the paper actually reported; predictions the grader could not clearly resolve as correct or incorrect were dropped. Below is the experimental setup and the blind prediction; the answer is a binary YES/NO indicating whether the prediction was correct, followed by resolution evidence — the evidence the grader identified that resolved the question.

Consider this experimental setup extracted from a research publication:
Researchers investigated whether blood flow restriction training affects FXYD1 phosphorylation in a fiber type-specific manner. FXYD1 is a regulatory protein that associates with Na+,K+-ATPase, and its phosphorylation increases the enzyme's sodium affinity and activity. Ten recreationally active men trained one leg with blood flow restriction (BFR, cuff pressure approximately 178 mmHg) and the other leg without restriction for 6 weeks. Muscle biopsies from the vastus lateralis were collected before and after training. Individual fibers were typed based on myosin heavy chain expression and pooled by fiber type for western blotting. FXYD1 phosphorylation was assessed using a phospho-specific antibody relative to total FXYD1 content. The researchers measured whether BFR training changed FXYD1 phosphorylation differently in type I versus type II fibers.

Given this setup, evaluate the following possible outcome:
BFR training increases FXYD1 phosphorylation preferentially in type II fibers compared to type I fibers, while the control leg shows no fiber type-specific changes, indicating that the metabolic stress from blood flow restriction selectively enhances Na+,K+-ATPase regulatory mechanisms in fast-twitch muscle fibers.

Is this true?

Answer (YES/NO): NO